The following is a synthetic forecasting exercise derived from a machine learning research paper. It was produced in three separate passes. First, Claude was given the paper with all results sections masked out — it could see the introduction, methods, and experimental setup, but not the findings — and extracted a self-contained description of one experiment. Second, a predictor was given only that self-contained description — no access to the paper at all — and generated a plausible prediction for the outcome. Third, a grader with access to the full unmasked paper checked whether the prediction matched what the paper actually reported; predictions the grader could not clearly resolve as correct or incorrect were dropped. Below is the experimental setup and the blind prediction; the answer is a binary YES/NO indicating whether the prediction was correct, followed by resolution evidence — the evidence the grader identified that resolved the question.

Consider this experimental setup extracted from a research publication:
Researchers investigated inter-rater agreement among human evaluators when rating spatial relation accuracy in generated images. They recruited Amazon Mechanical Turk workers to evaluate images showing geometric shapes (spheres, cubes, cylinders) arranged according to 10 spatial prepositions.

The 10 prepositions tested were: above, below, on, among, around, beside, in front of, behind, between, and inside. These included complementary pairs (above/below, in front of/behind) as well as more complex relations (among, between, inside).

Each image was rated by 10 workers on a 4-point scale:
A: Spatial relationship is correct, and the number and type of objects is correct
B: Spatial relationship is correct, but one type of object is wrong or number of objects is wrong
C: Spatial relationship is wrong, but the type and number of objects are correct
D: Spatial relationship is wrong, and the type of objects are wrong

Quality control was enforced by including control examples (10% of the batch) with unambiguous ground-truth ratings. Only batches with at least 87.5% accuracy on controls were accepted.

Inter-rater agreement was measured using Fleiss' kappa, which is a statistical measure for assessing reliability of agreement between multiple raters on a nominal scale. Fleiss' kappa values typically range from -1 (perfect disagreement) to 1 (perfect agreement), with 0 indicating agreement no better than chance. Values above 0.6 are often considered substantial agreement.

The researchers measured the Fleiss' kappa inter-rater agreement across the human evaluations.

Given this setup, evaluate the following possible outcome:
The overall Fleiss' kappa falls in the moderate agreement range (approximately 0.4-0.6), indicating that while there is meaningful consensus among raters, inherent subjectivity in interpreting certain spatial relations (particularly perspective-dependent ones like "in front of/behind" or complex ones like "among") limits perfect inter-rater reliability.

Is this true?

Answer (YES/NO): YES